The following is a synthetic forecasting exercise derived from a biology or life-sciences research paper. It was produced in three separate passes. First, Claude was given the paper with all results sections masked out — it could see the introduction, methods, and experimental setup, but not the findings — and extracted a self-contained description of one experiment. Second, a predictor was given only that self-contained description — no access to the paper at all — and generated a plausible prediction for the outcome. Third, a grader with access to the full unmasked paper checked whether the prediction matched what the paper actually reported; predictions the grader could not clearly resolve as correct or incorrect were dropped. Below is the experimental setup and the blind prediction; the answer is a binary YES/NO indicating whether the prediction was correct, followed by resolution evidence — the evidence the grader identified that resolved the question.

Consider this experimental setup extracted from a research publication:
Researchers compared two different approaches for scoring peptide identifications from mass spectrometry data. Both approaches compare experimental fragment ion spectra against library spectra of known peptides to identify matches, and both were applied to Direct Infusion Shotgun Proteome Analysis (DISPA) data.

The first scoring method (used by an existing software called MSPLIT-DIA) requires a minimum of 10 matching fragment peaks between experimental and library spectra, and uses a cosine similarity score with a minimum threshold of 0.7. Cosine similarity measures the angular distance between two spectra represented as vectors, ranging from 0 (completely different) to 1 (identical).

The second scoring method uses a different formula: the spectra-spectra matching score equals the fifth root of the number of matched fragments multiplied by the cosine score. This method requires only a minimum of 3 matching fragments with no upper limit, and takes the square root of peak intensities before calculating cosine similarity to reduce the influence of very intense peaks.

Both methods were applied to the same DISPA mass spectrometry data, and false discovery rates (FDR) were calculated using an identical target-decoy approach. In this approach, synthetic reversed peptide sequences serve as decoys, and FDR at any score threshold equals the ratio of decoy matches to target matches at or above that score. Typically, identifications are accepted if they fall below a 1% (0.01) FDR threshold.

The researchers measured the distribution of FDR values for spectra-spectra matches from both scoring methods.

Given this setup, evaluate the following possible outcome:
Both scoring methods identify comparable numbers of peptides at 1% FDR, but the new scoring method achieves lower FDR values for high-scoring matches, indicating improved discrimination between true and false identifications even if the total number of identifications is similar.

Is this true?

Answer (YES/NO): NO